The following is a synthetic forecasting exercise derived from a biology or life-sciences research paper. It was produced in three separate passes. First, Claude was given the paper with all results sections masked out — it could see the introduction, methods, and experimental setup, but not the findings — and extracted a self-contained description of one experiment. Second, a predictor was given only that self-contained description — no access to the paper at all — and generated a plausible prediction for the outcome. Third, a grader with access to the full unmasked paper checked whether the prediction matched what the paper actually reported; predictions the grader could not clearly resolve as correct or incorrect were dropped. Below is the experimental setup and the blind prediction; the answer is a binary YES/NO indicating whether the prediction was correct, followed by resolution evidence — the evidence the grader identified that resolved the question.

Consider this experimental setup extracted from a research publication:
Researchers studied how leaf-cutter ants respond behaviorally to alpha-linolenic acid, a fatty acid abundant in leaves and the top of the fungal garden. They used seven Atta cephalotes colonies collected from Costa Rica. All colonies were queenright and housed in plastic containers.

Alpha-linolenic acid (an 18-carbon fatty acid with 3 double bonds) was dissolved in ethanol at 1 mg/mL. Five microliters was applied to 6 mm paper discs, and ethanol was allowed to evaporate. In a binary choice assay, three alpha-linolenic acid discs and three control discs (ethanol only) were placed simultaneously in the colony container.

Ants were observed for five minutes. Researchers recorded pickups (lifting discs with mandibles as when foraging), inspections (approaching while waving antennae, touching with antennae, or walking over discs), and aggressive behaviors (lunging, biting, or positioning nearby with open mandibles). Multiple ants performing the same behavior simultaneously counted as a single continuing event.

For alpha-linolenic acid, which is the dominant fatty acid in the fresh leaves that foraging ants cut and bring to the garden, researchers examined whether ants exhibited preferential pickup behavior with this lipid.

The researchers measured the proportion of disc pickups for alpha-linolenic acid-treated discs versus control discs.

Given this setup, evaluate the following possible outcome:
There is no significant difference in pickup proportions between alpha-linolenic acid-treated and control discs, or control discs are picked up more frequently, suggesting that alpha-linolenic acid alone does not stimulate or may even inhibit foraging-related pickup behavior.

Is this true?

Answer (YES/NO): YES